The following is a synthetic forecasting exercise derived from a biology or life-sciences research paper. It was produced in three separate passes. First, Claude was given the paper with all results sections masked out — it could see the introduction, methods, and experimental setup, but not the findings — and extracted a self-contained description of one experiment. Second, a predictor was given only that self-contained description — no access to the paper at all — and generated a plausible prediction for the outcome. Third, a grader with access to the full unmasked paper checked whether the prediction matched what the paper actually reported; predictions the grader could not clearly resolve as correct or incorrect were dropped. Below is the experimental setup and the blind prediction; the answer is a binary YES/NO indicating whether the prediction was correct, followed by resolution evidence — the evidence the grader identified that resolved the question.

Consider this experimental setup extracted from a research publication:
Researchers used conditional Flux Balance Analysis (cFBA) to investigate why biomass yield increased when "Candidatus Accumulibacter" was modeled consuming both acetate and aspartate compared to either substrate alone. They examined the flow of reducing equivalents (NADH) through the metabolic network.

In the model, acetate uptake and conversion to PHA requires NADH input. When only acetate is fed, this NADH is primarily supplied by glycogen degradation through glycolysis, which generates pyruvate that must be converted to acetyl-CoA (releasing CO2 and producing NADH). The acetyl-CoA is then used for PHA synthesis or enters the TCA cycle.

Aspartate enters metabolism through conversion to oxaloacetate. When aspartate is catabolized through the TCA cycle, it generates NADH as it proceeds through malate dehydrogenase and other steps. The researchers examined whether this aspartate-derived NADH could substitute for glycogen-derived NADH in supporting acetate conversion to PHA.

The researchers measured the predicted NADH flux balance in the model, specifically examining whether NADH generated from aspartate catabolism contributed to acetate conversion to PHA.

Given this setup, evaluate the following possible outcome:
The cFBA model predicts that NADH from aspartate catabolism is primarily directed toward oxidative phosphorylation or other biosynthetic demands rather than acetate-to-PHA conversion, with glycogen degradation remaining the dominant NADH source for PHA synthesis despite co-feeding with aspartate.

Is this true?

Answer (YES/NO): NO